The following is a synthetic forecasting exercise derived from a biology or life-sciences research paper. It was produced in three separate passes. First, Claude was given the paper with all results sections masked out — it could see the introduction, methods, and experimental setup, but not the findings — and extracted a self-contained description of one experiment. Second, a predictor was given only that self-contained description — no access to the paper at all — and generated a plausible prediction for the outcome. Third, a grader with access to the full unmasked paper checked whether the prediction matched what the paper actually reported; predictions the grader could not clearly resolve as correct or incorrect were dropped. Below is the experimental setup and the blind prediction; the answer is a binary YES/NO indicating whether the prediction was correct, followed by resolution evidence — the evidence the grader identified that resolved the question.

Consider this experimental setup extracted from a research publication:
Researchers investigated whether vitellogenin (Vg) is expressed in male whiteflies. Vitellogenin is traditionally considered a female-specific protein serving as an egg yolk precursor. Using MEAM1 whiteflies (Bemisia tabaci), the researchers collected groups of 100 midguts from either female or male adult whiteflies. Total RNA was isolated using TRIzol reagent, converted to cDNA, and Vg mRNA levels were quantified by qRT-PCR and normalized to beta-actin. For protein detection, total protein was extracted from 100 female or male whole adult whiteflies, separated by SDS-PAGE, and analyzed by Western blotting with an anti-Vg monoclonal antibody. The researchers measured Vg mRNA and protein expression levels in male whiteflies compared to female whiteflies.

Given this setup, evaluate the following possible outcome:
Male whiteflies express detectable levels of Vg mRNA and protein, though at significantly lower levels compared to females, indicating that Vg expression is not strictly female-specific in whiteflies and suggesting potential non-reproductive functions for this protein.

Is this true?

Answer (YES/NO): YES